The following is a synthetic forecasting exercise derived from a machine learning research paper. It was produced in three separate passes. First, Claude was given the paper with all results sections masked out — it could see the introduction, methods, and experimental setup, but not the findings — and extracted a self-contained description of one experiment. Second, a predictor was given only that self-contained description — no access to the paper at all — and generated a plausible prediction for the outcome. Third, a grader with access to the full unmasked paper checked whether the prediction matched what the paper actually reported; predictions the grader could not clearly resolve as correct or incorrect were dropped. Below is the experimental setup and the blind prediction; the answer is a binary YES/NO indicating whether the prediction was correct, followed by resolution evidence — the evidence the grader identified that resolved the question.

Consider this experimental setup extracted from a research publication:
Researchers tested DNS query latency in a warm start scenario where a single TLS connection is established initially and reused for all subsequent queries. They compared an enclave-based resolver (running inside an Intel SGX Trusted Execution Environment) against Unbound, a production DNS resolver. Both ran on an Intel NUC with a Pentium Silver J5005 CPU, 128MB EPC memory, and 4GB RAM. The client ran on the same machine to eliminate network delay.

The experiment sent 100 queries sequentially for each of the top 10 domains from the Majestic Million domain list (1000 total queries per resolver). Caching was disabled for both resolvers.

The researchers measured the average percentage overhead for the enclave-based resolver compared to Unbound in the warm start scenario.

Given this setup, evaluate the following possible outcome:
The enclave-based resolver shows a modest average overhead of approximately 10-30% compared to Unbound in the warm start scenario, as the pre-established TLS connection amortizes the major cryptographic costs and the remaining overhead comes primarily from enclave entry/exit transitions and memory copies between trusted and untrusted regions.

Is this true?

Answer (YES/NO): NO